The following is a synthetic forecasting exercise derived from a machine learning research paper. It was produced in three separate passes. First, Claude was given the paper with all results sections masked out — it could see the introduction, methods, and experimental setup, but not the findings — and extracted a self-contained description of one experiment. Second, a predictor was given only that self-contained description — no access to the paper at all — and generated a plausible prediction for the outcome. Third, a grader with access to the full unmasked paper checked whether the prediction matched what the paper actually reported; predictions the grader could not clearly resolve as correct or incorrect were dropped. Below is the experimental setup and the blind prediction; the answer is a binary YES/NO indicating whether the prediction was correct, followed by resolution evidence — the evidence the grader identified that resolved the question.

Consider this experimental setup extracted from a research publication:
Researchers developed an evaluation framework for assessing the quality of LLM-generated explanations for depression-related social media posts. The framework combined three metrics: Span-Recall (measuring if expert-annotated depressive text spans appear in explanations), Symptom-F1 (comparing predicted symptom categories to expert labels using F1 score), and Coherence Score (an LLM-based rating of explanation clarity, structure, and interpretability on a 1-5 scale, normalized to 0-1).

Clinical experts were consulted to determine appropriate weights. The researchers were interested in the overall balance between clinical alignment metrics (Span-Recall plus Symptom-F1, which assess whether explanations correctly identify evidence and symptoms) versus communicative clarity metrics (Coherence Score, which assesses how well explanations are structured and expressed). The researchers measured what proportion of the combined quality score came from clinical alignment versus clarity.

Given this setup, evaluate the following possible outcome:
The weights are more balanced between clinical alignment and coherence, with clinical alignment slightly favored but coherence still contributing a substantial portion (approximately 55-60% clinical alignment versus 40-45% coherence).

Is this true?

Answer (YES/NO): NO